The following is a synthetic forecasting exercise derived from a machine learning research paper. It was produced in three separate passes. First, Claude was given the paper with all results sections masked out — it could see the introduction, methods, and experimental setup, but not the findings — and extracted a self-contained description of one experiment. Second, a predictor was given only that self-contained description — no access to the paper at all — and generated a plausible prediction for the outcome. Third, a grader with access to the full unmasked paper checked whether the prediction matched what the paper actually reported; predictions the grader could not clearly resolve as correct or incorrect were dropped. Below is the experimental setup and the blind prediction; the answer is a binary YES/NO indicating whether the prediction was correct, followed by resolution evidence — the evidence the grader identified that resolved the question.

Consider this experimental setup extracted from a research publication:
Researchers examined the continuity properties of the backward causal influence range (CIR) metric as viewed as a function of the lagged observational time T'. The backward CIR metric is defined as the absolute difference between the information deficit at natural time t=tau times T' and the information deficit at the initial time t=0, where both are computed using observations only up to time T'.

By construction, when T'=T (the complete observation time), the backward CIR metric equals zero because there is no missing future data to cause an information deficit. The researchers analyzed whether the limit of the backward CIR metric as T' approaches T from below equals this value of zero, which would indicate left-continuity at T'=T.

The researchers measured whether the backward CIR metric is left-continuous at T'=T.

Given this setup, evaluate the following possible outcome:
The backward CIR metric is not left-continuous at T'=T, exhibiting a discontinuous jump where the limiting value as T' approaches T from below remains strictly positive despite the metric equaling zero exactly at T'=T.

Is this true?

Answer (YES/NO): YES